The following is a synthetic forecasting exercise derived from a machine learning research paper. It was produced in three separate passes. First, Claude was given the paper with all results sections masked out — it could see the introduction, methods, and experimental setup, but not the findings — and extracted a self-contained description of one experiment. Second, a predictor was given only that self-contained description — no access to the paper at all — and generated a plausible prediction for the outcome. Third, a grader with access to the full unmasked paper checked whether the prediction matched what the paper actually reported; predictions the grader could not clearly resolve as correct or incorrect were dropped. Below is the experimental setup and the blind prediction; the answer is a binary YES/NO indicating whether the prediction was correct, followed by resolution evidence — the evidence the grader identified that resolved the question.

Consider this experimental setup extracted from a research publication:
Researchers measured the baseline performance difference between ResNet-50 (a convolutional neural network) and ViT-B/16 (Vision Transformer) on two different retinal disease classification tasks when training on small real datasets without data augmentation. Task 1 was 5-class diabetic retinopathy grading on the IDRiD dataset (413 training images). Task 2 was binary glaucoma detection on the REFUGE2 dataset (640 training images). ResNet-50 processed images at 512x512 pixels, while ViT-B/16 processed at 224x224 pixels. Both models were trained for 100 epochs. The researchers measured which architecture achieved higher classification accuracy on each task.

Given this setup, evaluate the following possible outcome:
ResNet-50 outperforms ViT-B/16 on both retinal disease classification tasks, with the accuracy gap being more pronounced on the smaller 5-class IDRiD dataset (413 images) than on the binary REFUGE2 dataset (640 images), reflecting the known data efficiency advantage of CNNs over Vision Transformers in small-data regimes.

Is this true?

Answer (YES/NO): NO